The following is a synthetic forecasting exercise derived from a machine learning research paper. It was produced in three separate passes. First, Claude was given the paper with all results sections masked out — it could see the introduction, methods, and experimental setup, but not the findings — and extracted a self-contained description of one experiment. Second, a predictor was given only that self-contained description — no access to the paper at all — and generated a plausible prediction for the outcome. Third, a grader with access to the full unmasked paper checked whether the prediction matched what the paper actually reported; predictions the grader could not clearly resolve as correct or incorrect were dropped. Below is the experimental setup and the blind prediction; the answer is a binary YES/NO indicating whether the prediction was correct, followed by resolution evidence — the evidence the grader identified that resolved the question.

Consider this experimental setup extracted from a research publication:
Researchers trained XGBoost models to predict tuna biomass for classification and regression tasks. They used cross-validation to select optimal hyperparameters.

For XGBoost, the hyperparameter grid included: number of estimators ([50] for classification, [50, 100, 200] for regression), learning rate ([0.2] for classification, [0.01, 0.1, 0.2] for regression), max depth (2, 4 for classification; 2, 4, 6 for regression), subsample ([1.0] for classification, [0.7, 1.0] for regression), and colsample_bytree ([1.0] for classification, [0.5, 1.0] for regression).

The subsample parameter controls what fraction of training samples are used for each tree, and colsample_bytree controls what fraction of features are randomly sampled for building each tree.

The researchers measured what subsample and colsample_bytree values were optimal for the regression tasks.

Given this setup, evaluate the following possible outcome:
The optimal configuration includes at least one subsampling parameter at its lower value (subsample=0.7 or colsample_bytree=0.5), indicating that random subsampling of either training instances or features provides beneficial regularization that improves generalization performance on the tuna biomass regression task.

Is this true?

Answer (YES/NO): YES